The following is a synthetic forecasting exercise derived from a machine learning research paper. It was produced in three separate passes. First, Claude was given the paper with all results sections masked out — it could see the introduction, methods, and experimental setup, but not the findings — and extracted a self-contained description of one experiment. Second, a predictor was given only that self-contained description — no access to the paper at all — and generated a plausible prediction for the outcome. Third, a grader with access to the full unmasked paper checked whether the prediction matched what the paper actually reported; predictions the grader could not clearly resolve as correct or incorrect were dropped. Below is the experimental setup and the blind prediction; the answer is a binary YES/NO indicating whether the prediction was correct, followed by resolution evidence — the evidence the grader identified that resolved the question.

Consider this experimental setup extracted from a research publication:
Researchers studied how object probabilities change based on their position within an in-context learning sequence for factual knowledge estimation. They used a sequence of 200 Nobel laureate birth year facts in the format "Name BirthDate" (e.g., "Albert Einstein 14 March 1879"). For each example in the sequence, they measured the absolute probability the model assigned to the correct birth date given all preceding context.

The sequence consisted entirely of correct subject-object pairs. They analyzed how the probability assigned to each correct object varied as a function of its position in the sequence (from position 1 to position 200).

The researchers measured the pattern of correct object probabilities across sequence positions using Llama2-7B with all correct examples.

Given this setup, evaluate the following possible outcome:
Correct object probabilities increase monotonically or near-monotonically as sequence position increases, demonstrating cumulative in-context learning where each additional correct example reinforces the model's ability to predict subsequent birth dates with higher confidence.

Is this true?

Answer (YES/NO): NO